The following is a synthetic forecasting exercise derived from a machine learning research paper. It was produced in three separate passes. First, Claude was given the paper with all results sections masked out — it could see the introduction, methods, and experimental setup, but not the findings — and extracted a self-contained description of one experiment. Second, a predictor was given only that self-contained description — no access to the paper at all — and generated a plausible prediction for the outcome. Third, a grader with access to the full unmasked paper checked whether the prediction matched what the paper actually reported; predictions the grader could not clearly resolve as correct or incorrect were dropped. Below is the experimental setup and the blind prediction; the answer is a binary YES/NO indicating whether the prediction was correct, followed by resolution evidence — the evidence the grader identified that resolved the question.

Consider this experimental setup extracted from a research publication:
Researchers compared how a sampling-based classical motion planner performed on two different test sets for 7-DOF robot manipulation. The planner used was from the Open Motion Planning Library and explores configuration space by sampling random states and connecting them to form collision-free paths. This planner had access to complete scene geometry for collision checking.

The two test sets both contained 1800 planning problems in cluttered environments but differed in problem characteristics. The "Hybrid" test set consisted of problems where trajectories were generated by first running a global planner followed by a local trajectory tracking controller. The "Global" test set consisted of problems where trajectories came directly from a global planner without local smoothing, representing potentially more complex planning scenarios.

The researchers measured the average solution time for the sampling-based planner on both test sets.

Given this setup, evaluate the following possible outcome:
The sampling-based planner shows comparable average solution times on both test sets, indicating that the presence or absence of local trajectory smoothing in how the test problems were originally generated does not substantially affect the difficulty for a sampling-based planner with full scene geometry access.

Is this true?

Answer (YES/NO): NO